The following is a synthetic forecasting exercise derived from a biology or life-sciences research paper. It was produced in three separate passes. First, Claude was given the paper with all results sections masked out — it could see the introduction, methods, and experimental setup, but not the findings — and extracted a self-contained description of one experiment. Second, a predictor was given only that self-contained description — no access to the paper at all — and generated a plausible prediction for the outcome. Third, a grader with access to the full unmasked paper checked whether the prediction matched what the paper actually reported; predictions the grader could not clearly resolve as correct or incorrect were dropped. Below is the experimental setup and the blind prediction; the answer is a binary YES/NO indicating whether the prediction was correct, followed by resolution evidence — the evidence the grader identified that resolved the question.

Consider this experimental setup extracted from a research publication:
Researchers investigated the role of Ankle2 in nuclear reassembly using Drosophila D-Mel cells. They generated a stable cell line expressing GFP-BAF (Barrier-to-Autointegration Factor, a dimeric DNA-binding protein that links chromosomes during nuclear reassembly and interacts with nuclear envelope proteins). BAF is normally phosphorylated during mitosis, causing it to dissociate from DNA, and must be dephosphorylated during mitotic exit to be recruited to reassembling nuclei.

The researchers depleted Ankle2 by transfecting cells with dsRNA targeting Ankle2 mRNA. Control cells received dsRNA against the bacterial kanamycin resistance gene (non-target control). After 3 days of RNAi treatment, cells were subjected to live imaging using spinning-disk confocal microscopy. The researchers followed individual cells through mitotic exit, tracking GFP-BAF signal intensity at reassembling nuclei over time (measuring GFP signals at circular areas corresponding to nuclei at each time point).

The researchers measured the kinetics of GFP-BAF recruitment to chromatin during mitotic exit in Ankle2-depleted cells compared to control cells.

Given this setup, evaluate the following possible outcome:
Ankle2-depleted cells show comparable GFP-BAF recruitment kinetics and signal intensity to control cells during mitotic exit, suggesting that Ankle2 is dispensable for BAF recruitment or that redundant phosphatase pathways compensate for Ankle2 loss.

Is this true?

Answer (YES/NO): NO